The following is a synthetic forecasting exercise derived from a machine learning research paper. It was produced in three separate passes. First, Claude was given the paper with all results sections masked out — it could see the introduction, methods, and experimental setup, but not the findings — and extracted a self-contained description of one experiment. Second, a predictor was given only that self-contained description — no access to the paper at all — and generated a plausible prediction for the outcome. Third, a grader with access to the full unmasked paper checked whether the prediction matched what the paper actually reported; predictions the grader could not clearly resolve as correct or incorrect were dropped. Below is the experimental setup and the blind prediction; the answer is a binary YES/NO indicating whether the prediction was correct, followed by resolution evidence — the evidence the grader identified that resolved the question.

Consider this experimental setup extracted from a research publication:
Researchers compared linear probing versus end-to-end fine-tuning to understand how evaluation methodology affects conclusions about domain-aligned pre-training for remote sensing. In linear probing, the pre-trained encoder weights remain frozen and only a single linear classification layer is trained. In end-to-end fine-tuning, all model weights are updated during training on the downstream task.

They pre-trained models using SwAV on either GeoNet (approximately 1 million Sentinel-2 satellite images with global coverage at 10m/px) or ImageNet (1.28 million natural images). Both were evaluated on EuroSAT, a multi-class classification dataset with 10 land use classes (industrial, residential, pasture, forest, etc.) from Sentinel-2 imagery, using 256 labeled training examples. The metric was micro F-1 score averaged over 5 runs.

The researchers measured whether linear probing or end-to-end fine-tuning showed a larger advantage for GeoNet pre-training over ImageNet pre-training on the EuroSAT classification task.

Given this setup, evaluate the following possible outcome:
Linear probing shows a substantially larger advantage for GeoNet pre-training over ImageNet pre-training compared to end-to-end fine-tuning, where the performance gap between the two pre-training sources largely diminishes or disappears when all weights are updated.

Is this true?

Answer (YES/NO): NO